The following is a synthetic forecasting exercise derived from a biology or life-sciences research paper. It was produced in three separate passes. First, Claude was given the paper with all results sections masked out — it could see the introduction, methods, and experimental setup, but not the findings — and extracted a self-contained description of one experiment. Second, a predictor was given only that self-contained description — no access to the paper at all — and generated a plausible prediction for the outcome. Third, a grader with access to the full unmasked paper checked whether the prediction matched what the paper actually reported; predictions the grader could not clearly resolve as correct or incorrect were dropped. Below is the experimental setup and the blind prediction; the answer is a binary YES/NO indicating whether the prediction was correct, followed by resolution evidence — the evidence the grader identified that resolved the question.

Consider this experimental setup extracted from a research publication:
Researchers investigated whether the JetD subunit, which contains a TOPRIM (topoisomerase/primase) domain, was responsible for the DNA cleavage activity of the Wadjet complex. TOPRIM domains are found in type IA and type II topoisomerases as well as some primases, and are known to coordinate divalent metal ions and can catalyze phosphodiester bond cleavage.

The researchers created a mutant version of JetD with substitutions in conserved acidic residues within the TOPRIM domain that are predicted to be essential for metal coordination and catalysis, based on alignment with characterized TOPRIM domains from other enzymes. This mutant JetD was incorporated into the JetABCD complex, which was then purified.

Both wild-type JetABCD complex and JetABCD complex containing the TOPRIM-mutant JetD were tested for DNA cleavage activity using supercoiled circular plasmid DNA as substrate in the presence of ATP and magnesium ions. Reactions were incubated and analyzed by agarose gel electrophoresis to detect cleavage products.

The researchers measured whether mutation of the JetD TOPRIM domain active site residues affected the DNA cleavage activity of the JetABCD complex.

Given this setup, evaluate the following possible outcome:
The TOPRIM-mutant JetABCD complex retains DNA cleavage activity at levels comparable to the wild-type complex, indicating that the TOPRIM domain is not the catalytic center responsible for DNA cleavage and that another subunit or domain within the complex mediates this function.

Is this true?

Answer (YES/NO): NO